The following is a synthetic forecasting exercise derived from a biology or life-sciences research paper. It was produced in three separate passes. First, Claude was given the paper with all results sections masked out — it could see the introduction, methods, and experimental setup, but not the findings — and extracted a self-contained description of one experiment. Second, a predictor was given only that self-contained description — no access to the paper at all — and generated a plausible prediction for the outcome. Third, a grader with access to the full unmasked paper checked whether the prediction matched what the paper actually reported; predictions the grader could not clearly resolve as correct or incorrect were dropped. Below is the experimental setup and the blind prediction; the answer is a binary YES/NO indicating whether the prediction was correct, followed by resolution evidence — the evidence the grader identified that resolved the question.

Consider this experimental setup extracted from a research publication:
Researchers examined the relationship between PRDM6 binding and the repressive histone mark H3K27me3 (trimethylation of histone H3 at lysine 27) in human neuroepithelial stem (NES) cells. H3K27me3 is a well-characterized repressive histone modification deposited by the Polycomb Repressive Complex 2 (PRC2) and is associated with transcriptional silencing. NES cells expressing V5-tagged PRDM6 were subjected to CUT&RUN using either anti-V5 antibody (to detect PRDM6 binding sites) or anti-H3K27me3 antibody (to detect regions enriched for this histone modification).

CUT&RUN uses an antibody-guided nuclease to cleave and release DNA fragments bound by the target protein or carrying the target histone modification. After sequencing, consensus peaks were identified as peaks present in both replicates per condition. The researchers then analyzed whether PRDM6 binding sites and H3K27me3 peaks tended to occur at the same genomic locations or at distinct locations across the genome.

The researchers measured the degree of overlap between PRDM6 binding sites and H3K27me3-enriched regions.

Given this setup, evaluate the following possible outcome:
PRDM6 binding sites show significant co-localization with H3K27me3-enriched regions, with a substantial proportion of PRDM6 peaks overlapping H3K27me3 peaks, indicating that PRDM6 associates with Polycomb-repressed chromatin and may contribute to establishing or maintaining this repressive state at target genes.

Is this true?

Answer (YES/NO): YES